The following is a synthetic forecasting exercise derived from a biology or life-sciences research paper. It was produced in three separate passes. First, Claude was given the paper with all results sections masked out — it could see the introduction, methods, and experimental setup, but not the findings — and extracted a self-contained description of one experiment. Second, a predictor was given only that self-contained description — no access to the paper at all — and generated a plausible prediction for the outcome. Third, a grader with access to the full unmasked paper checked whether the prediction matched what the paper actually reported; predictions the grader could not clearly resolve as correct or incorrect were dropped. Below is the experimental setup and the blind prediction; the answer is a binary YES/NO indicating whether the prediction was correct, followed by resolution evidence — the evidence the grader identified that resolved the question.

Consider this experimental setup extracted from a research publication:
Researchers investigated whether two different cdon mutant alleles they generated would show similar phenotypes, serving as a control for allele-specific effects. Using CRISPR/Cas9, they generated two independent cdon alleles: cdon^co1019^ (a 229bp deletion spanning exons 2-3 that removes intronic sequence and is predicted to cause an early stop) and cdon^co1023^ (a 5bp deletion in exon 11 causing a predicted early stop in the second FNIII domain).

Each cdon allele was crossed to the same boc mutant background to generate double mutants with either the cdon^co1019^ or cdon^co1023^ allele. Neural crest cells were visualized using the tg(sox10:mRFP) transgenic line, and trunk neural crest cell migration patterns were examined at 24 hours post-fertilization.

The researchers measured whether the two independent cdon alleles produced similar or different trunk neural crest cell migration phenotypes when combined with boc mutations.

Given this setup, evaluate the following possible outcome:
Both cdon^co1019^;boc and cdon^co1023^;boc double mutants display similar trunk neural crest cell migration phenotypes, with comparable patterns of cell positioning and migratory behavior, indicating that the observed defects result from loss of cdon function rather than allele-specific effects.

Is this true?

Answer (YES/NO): YES